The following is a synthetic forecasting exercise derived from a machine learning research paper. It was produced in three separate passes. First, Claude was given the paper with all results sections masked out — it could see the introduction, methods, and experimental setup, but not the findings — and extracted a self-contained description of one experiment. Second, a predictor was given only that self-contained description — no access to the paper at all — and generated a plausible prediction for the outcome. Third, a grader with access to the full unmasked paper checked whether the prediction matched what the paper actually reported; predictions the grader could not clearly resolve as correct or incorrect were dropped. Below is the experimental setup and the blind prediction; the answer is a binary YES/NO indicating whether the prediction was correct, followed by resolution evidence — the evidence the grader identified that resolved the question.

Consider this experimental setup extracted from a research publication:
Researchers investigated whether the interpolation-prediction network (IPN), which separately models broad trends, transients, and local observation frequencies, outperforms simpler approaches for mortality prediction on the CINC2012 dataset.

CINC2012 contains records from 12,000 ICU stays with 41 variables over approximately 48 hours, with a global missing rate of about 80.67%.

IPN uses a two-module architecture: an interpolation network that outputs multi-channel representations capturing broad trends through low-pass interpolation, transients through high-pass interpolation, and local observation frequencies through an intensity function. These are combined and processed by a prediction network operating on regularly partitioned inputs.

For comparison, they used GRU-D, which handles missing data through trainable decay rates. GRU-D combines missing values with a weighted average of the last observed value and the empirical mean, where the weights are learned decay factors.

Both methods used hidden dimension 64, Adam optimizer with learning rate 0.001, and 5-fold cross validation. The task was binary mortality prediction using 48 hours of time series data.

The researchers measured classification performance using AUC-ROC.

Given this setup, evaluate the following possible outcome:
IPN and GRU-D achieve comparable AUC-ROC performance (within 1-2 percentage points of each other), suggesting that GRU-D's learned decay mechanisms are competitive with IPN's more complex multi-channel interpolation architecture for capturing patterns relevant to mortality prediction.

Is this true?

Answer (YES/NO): YES